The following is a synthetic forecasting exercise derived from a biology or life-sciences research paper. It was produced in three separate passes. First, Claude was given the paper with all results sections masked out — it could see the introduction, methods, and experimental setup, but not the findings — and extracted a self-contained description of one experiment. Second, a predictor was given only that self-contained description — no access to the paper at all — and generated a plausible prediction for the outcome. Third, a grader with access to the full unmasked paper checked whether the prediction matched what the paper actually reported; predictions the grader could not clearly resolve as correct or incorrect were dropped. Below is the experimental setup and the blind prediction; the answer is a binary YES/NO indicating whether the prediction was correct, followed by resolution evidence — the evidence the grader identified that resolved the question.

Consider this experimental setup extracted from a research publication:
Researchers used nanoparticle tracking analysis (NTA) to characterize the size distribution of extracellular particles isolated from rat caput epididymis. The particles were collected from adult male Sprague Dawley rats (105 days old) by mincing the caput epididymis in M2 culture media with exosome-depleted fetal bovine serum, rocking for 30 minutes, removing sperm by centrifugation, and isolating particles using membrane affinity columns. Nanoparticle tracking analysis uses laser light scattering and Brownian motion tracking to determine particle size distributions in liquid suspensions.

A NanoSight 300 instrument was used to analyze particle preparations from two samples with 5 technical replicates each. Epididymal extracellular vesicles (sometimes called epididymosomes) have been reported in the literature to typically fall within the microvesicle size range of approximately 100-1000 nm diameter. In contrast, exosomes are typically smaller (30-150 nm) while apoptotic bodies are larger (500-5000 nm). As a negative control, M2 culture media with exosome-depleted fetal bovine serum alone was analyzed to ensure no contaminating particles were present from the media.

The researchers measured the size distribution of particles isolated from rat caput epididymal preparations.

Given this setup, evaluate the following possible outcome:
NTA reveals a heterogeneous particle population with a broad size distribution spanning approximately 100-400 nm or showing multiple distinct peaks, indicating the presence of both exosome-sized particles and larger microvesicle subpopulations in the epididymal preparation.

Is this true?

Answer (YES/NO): NO